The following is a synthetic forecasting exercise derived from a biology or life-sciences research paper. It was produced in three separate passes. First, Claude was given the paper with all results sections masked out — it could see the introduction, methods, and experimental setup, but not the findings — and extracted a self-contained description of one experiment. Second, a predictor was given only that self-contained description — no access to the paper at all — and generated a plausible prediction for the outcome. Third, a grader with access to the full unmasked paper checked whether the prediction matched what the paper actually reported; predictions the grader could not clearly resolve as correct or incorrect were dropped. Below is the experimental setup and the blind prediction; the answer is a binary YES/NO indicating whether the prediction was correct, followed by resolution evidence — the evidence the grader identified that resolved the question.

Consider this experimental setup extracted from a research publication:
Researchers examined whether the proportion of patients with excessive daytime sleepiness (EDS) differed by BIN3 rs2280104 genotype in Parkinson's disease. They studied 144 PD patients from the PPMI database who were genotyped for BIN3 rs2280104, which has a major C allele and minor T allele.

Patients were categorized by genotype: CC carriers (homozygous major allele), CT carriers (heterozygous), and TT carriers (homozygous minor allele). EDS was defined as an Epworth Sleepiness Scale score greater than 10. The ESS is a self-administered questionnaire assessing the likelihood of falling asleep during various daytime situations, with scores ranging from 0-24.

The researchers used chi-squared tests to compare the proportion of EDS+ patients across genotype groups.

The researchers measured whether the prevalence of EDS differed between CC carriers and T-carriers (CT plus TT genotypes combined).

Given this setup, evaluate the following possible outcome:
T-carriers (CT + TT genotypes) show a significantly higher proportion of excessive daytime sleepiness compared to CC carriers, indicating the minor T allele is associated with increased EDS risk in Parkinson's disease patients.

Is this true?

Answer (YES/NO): NO